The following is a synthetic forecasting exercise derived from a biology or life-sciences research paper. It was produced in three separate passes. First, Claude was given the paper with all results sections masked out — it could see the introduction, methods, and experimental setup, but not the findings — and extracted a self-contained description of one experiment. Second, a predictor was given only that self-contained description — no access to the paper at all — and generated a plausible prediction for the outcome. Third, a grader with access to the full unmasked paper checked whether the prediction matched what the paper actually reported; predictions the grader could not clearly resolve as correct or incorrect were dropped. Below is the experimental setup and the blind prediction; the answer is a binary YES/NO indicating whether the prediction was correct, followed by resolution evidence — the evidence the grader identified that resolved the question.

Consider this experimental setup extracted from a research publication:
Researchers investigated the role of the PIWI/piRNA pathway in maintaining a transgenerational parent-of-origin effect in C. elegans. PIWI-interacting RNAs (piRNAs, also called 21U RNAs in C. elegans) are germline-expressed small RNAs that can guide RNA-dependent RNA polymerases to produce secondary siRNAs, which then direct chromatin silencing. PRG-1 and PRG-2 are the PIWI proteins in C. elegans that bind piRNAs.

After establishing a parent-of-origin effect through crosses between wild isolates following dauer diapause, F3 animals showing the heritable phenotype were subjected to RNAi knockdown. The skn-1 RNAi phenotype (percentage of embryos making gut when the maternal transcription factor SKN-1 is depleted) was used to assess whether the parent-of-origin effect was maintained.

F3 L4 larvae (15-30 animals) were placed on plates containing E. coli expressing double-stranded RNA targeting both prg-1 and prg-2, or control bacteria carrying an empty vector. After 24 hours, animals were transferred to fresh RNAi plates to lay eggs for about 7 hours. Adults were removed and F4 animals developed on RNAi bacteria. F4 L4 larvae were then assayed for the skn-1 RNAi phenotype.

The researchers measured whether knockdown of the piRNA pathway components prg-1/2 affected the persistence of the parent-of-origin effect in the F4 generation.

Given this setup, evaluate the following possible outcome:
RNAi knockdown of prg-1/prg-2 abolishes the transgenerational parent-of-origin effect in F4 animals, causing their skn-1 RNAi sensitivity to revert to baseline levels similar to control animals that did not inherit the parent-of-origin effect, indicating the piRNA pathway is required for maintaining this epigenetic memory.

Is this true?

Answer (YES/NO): YES